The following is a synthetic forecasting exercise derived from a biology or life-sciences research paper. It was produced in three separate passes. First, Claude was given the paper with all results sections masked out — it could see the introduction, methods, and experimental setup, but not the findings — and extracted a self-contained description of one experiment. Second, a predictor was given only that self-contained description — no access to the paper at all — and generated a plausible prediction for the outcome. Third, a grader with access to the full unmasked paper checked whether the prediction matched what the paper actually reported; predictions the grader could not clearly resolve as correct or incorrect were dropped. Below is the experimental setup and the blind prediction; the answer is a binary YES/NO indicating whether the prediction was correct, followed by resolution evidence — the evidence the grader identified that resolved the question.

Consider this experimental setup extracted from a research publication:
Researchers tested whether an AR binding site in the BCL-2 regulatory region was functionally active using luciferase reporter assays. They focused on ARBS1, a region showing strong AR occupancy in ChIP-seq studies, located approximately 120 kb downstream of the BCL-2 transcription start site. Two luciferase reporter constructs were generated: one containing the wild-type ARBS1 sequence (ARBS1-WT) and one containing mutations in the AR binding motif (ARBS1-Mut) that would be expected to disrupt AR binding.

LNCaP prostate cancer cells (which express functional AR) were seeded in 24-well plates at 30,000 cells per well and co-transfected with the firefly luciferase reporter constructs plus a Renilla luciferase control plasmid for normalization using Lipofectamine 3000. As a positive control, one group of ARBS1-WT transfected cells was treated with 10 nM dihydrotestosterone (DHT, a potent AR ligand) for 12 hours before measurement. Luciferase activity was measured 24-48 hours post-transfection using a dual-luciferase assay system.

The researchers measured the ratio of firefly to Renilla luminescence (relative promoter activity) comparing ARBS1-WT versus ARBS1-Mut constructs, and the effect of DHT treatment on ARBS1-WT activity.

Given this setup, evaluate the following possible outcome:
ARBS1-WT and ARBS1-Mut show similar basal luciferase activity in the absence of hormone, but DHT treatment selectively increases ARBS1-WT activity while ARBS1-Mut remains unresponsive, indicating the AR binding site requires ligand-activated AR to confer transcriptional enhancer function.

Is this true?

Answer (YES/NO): NO